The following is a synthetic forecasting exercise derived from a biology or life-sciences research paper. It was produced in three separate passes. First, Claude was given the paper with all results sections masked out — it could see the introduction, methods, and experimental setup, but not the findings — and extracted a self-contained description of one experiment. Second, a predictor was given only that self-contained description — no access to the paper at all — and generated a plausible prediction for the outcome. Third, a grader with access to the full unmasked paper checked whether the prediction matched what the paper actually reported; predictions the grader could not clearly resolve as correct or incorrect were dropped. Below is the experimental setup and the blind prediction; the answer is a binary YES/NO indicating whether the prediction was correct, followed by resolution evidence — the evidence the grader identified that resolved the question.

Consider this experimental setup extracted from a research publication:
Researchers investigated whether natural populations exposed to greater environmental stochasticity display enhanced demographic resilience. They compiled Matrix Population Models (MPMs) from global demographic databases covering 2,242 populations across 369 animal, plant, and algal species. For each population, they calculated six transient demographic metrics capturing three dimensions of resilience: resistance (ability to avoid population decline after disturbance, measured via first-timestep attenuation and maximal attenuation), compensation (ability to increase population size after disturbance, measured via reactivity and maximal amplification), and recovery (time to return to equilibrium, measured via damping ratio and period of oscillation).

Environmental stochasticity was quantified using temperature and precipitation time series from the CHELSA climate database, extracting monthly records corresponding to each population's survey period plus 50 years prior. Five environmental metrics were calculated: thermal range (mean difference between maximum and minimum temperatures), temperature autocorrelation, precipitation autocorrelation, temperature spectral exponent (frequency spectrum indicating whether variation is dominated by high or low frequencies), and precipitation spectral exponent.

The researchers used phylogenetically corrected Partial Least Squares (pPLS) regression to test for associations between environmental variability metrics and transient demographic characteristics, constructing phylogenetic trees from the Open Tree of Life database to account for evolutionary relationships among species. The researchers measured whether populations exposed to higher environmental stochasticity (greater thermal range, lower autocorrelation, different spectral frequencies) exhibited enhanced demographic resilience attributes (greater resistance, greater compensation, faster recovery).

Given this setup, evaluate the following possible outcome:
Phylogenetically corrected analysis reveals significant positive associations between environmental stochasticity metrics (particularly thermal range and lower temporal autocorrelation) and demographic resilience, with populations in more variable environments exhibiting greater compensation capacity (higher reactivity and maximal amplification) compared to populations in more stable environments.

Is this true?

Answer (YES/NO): NO